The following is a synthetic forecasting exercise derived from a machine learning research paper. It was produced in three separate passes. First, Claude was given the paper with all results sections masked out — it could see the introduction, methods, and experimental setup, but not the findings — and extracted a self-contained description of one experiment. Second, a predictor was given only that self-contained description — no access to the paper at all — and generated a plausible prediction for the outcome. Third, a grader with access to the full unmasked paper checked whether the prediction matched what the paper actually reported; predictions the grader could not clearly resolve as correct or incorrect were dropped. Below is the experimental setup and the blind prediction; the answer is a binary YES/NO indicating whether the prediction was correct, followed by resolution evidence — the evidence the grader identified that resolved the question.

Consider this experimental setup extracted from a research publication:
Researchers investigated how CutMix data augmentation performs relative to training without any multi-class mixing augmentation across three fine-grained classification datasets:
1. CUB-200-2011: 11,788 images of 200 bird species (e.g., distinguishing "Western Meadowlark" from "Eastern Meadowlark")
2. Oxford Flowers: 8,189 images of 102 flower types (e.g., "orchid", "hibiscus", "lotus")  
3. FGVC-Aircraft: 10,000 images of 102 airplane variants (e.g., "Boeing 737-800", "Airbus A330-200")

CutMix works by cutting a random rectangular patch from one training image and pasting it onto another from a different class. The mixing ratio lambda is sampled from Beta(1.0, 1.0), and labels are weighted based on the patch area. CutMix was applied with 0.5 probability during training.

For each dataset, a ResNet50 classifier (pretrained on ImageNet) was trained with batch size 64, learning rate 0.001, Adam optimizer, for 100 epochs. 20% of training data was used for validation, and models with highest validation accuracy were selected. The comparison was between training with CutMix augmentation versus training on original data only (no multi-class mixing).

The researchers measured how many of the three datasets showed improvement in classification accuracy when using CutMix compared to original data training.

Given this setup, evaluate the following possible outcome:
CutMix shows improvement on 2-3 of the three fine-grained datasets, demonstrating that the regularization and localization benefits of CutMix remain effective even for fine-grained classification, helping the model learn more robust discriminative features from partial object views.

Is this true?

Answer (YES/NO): NO